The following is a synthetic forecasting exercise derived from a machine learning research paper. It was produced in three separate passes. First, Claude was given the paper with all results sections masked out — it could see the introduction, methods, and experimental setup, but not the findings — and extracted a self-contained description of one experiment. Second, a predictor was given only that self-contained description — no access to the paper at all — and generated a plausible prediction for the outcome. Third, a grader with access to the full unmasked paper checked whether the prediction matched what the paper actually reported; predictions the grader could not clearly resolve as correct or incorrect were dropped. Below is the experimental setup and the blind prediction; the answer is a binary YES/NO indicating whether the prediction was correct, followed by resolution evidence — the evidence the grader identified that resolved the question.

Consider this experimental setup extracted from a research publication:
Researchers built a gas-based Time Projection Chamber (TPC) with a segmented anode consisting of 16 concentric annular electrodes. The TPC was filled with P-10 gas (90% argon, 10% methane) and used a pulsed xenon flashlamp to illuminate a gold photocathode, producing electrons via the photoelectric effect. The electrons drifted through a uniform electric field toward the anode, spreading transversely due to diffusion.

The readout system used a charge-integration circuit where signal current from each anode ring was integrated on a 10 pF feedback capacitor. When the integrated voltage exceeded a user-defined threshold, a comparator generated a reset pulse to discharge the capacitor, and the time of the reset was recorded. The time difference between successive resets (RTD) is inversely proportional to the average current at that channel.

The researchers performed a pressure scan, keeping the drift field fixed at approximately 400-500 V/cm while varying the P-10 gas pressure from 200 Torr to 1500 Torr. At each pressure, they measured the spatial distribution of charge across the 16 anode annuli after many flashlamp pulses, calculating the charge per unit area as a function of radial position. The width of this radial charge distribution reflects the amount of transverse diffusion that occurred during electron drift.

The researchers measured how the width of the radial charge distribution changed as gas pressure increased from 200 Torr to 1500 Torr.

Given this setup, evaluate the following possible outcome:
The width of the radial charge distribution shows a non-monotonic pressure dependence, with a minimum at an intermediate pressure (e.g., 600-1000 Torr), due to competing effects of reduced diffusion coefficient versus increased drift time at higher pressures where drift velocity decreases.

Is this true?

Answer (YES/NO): NO